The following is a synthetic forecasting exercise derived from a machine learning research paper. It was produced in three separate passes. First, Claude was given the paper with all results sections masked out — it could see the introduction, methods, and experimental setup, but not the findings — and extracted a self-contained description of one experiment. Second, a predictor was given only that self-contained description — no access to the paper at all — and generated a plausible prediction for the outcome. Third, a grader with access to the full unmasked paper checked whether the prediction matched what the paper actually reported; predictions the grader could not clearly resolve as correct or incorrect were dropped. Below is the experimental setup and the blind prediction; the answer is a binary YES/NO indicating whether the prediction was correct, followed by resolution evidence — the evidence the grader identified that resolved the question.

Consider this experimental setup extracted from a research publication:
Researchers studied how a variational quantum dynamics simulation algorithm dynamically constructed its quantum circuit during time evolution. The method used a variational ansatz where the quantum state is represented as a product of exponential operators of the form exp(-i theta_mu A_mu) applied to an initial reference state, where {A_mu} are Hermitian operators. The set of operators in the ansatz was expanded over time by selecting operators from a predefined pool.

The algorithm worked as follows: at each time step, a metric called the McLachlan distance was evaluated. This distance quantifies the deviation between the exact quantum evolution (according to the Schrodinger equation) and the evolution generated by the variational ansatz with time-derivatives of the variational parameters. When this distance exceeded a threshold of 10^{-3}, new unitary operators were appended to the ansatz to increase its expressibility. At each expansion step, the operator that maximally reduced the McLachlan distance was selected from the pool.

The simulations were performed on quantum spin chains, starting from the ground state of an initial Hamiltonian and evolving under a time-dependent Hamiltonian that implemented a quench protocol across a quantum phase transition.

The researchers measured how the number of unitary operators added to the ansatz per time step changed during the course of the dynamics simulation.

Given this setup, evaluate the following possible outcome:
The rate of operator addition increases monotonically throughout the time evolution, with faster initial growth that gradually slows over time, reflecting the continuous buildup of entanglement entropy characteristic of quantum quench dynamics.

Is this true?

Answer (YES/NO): NO